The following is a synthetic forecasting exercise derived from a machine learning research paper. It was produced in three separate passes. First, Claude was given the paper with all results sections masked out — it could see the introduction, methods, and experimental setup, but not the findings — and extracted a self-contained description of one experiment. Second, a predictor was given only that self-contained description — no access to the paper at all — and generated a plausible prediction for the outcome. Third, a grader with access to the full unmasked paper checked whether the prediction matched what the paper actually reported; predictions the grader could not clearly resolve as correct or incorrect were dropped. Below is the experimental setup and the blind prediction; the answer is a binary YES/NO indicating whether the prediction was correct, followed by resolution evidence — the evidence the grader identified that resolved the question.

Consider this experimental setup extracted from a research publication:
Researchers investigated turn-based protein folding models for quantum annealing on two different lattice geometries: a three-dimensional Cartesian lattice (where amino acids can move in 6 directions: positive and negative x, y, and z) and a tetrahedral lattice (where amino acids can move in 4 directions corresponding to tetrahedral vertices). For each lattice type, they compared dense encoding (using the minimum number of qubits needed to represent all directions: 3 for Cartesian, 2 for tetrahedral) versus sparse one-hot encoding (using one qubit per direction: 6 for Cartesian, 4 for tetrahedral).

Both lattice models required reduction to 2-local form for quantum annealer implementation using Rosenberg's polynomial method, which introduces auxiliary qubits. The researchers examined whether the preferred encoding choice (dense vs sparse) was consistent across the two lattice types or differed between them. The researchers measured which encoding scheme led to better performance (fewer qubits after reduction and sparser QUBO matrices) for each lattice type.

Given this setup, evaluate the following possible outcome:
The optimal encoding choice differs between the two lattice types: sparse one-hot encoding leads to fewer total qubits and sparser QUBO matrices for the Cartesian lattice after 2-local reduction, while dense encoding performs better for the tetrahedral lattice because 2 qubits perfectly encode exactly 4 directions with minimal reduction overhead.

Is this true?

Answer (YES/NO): NO